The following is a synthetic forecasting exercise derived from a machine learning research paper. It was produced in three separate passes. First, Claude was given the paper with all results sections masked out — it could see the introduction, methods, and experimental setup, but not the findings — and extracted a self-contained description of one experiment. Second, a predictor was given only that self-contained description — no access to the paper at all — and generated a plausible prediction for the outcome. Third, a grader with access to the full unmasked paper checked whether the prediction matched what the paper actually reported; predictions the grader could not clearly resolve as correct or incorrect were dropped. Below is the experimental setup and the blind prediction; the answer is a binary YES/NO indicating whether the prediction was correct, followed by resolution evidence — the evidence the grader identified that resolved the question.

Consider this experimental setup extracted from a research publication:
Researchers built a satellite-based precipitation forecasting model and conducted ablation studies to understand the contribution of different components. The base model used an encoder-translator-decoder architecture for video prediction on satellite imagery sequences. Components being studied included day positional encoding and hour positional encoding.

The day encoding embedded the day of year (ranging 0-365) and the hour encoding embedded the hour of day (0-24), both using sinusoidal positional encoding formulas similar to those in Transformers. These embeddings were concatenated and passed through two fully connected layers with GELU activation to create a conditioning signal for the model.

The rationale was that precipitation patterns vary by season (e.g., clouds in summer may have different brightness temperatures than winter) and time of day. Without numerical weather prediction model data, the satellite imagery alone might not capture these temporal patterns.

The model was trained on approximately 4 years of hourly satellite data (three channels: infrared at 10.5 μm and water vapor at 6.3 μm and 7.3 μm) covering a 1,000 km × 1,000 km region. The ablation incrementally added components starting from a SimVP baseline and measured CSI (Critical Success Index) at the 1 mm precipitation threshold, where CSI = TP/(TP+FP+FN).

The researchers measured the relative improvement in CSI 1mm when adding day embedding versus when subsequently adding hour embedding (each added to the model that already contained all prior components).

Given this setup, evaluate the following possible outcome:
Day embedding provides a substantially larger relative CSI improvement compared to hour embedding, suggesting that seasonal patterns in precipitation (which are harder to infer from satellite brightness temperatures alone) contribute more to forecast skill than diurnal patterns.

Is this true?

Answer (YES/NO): YES